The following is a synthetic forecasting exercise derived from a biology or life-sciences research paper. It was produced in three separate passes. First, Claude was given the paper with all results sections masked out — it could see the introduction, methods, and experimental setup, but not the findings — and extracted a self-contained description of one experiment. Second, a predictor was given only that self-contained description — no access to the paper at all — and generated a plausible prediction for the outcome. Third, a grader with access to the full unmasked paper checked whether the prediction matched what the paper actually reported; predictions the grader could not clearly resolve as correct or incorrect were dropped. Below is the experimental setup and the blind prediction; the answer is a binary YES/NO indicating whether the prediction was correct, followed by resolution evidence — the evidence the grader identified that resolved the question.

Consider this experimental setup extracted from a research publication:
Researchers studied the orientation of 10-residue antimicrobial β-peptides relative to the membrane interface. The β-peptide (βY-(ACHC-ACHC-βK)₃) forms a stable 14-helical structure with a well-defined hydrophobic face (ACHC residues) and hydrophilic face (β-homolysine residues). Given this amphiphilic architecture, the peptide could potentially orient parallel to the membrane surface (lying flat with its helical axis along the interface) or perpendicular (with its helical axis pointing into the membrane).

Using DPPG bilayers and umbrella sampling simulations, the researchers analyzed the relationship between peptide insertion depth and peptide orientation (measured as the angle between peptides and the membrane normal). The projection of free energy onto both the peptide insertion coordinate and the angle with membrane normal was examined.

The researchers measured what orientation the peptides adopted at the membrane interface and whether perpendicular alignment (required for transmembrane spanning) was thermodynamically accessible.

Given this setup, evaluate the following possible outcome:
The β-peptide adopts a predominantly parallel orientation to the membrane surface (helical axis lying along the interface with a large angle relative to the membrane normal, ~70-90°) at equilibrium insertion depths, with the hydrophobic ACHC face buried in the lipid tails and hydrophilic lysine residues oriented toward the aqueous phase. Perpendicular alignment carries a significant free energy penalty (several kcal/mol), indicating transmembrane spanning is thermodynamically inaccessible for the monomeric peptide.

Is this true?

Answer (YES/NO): YES